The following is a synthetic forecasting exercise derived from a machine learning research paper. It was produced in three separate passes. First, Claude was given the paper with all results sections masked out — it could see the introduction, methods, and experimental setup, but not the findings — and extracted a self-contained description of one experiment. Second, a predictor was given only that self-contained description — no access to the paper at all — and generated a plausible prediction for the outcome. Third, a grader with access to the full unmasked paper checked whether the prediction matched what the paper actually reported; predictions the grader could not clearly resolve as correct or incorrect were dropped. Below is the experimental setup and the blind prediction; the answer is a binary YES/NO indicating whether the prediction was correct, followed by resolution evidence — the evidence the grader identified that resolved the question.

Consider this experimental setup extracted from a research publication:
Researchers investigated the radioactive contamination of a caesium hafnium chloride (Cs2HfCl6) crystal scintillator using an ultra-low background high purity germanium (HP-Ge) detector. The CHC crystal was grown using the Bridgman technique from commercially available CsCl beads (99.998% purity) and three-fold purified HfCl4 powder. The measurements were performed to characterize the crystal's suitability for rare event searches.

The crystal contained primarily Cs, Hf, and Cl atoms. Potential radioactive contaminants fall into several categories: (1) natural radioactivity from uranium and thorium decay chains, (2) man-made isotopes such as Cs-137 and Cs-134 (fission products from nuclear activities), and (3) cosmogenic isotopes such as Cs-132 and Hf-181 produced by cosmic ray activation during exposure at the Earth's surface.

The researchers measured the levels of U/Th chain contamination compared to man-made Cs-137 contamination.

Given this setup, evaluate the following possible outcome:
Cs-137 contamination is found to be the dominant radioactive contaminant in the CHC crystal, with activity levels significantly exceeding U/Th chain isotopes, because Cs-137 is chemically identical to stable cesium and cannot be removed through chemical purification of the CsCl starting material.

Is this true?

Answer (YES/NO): YES